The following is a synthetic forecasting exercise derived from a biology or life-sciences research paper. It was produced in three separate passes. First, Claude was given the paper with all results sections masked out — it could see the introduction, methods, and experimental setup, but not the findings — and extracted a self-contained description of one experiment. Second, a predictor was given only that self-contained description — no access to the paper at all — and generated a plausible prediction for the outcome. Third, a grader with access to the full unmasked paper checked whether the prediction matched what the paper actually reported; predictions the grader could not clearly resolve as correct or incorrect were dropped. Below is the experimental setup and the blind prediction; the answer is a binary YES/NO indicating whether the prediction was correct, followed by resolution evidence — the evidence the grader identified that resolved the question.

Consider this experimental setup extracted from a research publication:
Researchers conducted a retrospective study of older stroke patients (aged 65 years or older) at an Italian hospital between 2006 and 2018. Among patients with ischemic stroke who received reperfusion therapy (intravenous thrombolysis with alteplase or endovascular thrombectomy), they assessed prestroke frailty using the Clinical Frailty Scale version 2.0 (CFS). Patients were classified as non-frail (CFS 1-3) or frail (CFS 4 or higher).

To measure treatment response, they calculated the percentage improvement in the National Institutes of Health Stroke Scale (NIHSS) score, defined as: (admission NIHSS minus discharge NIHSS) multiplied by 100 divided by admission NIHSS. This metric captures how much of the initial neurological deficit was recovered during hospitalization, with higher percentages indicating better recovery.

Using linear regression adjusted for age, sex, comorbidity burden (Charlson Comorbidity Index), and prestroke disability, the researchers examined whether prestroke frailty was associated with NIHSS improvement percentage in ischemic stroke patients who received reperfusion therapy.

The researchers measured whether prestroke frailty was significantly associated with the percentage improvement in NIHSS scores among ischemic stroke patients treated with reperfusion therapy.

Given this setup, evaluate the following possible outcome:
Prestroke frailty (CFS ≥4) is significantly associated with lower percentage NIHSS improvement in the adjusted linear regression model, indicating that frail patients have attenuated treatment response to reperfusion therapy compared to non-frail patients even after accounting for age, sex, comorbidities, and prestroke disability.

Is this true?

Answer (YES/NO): NO